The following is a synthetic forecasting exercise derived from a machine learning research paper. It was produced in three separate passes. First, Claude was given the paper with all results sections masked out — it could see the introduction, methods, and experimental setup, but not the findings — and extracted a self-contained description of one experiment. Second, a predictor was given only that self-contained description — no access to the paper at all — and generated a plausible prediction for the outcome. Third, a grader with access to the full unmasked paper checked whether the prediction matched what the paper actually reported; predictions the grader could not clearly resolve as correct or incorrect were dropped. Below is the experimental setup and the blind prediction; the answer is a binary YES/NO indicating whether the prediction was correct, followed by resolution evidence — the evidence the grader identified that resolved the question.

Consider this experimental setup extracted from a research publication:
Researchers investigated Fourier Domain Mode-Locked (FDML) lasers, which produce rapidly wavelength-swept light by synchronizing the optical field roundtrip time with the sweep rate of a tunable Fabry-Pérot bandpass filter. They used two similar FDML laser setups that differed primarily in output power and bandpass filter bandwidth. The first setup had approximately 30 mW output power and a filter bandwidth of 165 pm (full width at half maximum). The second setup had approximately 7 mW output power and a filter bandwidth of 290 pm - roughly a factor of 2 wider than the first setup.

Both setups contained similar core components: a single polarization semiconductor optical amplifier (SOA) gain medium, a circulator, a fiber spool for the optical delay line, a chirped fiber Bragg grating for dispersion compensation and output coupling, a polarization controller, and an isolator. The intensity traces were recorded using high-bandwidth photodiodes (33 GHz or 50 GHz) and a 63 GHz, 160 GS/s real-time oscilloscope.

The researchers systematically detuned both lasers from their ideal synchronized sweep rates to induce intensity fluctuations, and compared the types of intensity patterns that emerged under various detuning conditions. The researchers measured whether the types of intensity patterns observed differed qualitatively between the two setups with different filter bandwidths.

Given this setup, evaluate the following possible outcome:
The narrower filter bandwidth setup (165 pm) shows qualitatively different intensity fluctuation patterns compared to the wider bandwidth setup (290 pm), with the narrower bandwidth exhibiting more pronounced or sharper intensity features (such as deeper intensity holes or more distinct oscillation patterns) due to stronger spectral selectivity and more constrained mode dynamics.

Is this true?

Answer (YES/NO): NO